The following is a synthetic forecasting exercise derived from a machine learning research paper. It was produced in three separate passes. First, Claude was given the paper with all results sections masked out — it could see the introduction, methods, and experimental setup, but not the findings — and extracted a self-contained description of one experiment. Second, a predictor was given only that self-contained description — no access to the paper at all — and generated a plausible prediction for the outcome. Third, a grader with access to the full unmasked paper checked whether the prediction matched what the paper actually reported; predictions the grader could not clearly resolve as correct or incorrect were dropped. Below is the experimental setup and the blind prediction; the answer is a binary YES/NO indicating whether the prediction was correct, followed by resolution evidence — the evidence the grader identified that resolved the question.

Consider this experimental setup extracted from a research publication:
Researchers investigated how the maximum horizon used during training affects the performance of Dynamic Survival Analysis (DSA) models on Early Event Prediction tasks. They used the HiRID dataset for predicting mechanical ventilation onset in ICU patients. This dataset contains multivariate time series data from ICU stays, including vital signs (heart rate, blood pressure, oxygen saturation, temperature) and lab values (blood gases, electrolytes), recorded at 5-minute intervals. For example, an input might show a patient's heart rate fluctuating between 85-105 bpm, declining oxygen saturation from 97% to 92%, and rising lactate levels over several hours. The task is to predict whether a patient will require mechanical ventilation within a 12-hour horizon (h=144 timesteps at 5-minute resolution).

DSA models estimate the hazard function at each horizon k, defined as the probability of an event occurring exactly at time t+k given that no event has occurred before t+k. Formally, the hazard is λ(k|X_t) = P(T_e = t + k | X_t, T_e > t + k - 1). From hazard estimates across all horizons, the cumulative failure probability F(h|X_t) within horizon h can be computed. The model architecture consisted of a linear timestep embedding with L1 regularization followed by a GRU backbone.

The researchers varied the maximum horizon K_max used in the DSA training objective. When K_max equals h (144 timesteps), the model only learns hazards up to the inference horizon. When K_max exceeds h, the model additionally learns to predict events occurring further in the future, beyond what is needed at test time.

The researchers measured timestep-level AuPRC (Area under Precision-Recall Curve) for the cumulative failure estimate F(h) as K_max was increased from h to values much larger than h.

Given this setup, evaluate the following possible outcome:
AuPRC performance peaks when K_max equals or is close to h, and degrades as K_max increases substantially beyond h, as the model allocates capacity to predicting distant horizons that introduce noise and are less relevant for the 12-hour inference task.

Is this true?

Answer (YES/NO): YES